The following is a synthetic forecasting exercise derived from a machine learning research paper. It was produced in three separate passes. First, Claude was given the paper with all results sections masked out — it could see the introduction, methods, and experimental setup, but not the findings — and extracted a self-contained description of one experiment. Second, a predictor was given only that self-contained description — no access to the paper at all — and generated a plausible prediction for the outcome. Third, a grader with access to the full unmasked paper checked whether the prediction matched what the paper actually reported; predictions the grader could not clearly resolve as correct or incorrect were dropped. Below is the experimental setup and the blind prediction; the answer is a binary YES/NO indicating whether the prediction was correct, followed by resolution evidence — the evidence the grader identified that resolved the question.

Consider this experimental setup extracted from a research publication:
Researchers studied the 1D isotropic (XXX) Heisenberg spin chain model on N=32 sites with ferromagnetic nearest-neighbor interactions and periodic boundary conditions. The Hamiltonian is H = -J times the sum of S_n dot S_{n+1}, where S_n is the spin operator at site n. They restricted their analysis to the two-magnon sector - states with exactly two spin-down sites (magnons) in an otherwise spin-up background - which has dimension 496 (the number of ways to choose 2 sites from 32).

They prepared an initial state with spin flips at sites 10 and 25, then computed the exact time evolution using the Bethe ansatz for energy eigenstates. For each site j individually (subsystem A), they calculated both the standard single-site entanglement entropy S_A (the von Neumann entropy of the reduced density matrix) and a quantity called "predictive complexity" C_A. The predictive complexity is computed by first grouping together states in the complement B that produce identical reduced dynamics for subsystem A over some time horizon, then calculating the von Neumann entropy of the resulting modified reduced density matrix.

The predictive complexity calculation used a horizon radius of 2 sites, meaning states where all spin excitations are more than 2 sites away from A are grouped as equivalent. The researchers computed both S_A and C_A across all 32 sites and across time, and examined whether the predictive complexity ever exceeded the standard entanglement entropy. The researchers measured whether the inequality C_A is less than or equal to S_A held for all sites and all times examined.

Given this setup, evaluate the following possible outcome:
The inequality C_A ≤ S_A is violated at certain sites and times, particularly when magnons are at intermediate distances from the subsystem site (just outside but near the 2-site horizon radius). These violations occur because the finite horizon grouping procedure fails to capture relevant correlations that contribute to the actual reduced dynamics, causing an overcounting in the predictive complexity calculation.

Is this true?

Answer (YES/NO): NO